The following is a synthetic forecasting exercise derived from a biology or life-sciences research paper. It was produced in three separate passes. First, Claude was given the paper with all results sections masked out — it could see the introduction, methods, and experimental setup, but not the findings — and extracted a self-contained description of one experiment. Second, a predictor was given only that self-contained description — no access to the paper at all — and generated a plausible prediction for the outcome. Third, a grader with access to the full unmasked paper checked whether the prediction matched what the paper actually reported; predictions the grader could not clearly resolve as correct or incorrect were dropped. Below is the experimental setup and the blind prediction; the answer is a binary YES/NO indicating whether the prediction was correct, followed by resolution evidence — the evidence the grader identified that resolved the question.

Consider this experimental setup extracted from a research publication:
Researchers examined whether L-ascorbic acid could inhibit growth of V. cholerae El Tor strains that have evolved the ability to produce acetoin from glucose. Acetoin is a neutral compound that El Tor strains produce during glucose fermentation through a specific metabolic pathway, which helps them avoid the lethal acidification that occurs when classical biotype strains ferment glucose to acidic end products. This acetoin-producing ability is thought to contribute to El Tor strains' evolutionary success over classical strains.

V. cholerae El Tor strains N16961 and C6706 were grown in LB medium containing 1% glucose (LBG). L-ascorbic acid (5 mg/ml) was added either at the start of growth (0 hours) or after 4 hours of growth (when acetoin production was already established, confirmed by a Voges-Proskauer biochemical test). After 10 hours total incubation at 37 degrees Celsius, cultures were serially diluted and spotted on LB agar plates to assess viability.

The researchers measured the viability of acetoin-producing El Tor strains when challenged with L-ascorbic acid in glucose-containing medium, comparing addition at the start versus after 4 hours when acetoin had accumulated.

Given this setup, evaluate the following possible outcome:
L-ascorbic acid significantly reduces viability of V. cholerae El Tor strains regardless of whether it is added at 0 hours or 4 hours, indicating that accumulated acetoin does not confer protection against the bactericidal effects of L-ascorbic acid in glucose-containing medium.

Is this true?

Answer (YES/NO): YES